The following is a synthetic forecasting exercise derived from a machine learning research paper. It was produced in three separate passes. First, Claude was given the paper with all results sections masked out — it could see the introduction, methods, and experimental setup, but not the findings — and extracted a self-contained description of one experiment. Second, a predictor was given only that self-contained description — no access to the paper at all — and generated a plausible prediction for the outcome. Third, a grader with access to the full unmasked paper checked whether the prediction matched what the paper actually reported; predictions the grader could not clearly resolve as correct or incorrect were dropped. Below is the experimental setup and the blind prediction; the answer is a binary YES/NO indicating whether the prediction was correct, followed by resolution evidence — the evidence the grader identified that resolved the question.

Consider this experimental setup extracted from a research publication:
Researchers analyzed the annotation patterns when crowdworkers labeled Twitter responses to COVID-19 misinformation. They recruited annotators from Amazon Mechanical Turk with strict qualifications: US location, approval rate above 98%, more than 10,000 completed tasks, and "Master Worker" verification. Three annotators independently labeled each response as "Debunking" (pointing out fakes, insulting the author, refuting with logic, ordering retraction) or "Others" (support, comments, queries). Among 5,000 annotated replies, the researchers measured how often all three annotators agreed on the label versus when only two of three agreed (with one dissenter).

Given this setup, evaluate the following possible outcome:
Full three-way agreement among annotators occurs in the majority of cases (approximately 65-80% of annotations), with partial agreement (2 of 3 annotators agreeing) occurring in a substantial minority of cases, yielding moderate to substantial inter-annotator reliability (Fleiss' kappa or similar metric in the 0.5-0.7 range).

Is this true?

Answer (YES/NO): YES